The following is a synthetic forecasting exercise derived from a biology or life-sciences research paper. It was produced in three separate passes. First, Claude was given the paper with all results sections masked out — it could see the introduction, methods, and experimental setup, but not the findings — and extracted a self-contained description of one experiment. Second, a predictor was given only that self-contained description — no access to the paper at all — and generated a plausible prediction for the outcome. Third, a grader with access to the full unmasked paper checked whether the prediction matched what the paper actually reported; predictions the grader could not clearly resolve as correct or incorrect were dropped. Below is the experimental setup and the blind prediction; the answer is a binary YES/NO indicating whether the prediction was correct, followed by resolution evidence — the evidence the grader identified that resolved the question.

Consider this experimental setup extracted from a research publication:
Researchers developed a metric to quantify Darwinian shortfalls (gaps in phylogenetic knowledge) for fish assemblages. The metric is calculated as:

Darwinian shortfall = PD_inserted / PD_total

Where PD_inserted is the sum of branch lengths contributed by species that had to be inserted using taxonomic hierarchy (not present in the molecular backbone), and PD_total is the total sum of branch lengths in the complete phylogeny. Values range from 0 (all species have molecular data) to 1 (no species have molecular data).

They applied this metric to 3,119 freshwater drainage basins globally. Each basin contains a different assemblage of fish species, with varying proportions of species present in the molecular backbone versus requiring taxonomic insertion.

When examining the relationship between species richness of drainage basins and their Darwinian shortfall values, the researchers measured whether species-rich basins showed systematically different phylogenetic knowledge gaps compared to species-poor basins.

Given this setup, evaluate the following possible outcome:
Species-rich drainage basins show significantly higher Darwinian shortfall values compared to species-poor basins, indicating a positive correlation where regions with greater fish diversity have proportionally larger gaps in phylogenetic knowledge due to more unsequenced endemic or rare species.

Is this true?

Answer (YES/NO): YES